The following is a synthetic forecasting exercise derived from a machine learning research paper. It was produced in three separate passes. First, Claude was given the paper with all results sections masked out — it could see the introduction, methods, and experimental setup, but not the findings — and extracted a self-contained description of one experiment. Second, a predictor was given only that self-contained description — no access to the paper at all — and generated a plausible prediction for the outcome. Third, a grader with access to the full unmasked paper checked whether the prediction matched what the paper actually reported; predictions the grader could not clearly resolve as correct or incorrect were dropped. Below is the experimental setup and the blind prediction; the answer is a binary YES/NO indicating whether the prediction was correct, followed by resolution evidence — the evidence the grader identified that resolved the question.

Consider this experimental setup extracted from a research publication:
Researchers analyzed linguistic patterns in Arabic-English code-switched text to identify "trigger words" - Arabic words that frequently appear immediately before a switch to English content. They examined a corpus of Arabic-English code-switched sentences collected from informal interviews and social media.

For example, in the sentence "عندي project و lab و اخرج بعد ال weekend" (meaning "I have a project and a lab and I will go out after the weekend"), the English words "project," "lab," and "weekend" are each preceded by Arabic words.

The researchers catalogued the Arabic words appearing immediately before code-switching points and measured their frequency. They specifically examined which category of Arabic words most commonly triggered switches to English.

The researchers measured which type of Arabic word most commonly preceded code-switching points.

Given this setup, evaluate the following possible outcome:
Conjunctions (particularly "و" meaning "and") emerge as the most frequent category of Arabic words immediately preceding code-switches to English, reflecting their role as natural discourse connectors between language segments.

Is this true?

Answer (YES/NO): NO